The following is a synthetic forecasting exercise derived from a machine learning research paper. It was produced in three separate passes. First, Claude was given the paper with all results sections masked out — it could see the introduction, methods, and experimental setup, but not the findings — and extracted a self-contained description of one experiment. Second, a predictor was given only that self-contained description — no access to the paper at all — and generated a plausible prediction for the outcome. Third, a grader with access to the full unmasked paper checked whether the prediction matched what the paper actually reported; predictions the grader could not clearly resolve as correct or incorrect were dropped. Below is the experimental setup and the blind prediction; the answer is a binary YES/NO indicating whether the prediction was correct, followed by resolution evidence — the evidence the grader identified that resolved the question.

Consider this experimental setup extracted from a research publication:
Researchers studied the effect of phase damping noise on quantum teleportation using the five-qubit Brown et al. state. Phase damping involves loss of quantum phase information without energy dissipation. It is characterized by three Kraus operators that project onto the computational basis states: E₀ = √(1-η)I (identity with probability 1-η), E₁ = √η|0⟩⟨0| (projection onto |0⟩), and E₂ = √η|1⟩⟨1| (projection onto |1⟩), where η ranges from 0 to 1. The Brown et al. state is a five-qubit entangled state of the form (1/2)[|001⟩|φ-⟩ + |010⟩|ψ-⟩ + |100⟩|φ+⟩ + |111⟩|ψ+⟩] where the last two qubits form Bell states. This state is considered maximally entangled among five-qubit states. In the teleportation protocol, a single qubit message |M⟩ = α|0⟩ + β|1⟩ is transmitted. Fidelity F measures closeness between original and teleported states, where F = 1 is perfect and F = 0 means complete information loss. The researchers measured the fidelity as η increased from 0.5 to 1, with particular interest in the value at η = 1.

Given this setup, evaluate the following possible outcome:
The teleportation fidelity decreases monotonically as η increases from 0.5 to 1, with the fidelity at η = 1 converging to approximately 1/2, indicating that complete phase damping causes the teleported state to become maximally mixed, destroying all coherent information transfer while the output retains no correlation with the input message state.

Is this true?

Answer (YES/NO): NO